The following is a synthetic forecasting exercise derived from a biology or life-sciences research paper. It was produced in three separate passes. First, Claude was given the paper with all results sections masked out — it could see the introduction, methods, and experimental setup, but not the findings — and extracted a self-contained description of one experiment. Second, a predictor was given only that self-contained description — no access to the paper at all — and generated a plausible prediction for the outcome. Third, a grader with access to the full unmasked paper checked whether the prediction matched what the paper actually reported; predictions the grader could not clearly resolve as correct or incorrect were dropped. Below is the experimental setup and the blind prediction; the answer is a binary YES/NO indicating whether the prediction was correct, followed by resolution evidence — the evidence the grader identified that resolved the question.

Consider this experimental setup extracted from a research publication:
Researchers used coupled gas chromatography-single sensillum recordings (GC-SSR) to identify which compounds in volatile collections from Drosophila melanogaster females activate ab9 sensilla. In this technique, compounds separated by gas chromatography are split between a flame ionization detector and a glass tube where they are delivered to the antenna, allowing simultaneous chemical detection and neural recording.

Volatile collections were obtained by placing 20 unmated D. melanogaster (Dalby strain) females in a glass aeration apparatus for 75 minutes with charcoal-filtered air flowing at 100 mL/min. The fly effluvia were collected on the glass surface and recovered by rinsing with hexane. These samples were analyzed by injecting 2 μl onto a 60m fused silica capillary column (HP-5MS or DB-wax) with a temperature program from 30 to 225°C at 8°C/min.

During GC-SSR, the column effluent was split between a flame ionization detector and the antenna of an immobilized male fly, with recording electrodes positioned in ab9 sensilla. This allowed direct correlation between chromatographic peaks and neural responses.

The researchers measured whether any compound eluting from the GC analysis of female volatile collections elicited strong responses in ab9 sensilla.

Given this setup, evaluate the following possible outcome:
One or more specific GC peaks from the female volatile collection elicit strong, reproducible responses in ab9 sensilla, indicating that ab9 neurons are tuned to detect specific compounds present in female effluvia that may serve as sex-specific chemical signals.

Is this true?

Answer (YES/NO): YES